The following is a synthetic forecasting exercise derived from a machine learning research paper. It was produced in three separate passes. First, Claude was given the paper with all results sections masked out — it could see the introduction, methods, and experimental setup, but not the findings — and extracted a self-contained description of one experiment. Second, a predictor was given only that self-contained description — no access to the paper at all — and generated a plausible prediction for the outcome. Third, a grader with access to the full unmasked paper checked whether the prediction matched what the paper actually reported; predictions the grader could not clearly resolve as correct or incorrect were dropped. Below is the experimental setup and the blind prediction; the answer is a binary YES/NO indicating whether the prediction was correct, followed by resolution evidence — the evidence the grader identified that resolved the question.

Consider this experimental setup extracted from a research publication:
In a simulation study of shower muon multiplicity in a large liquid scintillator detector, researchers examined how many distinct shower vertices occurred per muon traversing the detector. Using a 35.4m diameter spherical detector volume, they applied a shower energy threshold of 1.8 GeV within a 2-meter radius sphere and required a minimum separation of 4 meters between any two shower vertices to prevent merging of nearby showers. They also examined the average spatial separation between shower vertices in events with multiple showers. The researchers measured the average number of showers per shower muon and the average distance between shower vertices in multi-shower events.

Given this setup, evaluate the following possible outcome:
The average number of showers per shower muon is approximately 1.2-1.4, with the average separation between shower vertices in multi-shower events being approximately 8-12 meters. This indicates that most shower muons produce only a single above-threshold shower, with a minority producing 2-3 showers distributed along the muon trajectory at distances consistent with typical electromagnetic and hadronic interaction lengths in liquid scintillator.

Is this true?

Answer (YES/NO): NO